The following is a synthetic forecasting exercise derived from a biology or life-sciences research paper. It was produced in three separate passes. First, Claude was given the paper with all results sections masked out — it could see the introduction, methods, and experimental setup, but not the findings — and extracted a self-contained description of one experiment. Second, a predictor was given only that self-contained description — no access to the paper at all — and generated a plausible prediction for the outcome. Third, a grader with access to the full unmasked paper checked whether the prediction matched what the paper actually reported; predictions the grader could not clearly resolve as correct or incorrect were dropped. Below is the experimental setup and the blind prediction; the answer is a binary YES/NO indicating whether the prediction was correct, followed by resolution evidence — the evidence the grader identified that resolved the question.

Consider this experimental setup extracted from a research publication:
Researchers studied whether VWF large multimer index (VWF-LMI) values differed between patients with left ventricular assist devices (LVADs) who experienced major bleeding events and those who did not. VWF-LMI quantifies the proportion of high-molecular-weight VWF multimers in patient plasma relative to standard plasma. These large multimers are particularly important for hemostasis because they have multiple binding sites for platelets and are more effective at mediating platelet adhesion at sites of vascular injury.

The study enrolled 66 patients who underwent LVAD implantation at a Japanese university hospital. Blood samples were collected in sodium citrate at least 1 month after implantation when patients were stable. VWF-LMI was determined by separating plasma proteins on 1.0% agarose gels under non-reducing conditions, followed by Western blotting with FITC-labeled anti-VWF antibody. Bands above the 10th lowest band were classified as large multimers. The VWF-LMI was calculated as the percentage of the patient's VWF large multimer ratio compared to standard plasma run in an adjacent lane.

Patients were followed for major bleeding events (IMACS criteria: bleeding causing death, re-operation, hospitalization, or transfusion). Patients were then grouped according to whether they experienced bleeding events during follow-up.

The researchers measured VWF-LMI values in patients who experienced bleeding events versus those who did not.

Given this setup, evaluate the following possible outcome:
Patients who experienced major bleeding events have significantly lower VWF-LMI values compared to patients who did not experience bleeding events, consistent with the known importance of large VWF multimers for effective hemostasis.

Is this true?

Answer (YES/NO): YES